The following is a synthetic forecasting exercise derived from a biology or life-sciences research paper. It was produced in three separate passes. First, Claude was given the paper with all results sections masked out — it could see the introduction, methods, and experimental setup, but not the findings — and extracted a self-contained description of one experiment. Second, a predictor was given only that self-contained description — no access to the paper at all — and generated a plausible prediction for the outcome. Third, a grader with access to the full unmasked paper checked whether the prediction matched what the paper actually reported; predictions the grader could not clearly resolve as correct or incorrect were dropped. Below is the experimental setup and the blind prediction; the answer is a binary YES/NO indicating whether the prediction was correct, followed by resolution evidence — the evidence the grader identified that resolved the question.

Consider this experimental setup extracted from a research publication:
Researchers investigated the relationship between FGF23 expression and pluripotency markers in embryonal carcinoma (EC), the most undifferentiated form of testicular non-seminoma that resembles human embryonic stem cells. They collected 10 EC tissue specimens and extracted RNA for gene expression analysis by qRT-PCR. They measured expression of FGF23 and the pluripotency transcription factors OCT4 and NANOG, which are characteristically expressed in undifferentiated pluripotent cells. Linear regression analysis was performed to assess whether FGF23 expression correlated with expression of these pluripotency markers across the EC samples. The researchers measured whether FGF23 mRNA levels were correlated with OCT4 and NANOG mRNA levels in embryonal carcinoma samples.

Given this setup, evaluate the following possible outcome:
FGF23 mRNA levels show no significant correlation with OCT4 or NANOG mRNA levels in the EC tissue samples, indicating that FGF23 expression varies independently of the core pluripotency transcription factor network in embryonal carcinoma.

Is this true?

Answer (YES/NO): NO